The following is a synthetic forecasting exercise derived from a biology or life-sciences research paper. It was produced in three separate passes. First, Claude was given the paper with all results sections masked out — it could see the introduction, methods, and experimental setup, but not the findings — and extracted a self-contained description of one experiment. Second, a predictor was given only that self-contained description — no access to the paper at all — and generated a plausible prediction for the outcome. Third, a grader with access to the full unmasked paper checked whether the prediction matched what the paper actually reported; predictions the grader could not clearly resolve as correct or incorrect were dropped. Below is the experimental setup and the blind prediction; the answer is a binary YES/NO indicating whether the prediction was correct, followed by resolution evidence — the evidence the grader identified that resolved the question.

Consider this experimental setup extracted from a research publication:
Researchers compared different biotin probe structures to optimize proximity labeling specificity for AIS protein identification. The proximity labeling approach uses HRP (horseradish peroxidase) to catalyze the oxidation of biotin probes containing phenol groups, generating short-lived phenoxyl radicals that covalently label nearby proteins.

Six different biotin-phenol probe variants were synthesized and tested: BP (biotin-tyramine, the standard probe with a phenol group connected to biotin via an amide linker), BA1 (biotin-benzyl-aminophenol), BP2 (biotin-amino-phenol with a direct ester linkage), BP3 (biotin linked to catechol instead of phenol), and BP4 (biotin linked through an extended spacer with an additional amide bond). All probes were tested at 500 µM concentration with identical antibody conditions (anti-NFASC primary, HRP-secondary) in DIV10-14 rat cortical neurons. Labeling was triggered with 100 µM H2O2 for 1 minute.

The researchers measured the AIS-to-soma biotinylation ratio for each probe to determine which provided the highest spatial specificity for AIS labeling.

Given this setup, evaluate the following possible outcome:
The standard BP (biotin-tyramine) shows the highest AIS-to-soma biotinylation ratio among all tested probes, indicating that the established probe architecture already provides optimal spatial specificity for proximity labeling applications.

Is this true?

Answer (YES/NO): YES